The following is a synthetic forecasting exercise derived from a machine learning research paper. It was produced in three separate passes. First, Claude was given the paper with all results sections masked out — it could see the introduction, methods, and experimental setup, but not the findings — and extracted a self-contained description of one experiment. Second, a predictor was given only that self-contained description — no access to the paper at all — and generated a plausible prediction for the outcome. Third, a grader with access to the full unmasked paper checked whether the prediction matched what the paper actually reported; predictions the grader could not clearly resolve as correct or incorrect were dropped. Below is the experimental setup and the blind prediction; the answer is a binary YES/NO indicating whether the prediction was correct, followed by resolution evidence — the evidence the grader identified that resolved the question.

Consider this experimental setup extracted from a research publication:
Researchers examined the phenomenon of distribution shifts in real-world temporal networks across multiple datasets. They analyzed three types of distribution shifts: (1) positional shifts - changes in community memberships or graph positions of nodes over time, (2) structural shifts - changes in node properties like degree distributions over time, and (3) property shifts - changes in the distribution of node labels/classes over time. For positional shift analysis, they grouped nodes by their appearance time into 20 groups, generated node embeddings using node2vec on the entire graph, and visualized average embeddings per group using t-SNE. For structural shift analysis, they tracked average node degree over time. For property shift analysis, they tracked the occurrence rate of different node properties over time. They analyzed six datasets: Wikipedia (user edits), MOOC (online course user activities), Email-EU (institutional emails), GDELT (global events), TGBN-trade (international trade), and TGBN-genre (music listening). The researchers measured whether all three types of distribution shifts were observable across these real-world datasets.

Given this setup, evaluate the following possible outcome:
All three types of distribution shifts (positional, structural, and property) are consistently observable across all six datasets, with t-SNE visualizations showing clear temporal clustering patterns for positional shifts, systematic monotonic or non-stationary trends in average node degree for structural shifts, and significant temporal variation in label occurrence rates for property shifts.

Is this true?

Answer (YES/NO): NO